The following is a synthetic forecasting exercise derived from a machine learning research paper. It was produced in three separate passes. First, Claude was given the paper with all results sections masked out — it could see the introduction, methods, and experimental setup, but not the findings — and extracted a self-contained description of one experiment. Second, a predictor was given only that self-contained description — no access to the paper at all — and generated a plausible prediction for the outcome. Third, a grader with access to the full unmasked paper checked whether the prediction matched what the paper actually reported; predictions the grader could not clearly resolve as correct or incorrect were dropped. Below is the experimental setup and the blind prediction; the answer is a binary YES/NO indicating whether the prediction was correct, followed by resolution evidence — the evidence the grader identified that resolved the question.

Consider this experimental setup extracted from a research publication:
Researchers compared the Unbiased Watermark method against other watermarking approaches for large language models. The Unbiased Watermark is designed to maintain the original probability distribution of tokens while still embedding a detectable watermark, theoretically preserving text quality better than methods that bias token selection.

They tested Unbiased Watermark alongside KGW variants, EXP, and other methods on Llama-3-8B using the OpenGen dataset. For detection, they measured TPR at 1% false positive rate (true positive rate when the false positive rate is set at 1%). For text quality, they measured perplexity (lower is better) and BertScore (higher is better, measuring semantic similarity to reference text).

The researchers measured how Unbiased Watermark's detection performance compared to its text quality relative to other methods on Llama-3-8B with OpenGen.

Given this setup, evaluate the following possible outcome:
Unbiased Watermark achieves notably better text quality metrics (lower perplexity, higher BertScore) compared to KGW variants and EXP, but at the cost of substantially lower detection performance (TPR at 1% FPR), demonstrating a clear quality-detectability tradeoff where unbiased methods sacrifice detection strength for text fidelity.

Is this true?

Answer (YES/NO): NO